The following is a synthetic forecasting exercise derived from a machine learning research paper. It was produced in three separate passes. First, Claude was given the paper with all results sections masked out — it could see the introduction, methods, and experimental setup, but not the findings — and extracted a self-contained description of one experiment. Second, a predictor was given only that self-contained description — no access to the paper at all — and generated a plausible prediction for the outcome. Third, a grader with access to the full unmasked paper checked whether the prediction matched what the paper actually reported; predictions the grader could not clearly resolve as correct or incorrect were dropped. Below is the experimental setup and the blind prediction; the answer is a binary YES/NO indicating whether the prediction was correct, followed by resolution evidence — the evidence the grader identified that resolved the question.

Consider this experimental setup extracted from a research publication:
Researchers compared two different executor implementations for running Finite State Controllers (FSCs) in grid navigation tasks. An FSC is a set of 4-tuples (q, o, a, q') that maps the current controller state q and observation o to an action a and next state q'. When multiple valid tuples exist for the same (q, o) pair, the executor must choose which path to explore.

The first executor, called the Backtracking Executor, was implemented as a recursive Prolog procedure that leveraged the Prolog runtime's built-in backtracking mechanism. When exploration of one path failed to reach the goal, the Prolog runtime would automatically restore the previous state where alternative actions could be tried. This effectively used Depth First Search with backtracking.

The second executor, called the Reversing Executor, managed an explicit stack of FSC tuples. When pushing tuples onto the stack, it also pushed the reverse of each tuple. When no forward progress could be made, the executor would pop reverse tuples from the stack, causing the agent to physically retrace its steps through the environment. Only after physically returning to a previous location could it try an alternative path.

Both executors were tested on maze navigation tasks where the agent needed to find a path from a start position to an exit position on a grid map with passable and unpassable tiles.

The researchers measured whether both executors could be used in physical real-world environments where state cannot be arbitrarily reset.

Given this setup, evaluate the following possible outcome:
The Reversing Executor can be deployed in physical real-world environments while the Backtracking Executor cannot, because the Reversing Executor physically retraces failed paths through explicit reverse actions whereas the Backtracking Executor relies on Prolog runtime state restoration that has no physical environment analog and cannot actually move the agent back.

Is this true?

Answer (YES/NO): YES